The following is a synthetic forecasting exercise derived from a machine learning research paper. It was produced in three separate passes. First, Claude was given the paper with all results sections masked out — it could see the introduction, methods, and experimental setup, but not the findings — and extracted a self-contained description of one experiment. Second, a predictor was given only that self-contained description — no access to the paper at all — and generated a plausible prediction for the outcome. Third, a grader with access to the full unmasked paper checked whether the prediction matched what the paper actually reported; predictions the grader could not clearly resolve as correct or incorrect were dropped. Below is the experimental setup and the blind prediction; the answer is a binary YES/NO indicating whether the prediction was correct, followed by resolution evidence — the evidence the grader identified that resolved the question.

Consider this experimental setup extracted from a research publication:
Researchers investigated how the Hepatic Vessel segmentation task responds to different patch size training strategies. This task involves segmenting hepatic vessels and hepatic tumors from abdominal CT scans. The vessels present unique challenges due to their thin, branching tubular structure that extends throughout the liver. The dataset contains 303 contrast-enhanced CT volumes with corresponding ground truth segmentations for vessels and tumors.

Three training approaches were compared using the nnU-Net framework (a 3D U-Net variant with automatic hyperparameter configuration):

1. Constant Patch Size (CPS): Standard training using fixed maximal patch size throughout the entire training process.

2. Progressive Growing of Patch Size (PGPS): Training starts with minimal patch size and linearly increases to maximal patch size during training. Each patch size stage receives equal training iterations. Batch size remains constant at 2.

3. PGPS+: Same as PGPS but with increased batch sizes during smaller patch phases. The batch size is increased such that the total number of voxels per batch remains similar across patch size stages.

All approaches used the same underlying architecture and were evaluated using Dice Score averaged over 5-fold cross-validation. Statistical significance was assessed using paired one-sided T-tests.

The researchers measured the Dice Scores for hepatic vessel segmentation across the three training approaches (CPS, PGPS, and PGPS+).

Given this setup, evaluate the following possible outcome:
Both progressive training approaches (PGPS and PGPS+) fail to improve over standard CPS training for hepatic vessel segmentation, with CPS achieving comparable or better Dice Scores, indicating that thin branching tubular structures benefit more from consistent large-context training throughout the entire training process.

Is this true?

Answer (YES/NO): NO